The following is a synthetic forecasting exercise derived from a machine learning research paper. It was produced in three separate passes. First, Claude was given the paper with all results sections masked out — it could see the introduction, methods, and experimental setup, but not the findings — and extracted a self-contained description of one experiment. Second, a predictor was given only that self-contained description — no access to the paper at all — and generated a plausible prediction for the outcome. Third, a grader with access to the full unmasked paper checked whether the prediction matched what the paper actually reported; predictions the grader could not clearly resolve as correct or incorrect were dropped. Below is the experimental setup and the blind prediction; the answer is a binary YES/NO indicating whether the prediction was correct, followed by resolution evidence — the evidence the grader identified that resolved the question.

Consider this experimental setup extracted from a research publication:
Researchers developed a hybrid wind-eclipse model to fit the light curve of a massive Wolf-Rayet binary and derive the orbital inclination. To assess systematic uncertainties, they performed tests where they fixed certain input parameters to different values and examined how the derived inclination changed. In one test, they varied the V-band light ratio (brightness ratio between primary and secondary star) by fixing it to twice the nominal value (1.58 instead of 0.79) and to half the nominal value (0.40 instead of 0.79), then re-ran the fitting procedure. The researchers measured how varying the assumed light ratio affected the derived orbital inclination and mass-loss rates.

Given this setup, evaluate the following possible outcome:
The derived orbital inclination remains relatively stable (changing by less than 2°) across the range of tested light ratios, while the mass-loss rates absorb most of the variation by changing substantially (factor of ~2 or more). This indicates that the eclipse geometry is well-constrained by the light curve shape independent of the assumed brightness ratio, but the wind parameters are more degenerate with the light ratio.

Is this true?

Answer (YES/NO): NO